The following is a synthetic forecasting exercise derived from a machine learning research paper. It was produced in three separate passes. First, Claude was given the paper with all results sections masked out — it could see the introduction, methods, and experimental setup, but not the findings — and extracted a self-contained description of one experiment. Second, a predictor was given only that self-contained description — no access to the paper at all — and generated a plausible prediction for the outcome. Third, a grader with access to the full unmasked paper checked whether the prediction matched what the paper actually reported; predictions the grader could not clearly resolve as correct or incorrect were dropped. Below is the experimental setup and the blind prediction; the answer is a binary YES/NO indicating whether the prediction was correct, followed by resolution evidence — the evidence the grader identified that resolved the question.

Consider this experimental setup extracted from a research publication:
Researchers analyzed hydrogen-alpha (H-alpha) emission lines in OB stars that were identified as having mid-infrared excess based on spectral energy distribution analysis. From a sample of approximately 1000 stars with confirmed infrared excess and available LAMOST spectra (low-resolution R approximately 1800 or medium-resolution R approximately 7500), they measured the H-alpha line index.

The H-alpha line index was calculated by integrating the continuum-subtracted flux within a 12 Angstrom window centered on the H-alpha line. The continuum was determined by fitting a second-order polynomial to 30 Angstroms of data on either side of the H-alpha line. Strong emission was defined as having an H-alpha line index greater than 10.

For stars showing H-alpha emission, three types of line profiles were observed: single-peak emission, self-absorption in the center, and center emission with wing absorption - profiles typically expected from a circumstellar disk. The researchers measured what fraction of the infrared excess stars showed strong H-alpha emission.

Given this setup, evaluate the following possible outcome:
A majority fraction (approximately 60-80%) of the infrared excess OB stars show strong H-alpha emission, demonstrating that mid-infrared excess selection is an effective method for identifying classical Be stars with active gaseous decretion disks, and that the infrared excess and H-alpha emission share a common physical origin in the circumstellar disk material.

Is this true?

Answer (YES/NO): NO